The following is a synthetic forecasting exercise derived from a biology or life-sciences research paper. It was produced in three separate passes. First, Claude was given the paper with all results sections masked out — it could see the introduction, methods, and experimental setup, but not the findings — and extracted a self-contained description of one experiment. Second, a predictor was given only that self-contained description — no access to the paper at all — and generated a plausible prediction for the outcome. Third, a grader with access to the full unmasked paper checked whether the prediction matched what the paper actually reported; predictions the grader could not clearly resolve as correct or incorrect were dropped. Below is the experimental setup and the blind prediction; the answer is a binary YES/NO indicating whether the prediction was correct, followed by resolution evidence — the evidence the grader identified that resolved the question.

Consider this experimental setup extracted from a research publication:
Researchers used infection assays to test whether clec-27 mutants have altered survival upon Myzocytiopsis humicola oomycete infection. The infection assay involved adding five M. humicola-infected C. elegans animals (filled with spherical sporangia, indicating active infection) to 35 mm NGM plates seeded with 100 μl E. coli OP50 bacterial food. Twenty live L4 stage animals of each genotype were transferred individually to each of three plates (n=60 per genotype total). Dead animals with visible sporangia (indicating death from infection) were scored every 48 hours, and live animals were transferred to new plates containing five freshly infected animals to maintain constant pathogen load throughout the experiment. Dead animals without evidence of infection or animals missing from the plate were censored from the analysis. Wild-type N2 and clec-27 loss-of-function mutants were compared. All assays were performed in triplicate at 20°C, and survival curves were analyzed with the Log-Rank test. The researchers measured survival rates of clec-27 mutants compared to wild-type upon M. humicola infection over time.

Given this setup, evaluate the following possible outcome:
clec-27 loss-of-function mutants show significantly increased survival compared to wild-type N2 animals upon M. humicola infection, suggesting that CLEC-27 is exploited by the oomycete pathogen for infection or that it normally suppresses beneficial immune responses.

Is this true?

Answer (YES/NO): NO